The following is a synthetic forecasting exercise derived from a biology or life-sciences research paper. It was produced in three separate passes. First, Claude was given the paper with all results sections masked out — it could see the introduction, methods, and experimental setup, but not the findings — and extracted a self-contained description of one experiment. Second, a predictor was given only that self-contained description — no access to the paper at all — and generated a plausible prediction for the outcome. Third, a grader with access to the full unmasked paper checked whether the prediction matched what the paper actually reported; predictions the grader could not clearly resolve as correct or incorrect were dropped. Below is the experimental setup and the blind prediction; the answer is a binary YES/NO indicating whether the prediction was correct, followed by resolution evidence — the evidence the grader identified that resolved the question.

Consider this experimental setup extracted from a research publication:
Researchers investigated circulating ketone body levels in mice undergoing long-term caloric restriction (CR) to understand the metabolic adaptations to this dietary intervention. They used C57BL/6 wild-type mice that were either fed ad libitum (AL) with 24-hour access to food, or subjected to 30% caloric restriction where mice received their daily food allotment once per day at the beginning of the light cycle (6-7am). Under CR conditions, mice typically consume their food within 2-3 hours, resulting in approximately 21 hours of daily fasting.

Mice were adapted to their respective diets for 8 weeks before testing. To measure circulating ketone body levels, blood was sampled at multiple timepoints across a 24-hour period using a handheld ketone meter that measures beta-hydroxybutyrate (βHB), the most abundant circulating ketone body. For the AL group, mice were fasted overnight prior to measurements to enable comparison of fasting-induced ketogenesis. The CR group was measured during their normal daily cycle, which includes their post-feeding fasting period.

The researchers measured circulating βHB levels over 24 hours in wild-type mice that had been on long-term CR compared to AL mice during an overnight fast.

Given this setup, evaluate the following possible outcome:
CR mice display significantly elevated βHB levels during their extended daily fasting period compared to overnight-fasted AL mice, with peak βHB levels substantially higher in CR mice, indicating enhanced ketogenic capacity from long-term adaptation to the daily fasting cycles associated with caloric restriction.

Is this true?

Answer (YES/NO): NO